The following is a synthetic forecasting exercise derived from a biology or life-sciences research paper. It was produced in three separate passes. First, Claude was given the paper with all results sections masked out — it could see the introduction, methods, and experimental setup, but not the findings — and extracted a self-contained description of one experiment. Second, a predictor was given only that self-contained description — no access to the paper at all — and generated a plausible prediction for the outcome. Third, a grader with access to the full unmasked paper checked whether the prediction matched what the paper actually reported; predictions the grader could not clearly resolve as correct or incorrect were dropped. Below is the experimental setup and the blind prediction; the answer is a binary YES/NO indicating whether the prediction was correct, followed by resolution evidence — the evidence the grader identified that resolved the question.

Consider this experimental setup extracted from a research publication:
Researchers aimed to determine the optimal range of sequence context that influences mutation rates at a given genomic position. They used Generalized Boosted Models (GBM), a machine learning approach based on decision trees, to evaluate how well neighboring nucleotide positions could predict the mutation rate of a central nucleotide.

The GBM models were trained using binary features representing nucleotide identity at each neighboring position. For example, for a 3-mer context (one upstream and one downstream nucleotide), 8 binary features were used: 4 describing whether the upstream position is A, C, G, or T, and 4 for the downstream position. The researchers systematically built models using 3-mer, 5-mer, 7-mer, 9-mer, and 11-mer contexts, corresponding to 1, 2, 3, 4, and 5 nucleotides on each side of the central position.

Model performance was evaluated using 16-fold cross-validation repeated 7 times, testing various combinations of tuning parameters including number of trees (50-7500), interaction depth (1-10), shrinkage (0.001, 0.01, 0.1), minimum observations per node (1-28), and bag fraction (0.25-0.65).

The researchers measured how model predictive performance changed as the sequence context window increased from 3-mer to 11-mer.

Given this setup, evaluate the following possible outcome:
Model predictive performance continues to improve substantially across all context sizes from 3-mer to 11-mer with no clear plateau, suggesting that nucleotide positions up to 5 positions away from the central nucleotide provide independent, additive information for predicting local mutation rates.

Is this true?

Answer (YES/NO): NO